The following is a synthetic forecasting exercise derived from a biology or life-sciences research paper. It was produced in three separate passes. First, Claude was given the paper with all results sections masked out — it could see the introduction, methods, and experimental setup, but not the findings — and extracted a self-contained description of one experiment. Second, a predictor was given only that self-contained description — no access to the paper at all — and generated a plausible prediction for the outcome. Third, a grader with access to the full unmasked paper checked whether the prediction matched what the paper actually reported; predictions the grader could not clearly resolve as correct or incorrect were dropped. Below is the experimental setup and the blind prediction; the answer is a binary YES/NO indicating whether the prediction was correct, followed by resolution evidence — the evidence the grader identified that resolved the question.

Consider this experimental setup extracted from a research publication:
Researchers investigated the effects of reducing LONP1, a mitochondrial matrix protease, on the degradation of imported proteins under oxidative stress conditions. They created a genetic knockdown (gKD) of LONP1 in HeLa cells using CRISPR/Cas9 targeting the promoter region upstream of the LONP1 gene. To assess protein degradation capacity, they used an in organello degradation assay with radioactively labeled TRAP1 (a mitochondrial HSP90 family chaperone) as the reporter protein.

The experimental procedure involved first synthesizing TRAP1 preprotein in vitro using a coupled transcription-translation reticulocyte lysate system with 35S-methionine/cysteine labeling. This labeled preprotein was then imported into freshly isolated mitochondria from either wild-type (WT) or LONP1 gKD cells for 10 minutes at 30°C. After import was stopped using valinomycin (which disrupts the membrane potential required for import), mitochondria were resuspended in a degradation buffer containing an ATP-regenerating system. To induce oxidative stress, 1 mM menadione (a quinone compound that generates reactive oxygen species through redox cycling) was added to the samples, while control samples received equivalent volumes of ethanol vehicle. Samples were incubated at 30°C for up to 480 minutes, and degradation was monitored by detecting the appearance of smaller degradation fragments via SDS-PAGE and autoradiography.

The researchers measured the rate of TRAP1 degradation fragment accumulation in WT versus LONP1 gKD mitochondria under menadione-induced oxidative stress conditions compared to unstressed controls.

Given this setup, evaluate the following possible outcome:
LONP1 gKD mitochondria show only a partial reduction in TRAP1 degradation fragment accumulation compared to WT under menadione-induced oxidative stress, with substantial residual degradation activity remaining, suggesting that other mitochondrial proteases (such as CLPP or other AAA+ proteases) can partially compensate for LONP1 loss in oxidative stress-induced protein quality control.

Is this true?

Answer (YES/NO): NO